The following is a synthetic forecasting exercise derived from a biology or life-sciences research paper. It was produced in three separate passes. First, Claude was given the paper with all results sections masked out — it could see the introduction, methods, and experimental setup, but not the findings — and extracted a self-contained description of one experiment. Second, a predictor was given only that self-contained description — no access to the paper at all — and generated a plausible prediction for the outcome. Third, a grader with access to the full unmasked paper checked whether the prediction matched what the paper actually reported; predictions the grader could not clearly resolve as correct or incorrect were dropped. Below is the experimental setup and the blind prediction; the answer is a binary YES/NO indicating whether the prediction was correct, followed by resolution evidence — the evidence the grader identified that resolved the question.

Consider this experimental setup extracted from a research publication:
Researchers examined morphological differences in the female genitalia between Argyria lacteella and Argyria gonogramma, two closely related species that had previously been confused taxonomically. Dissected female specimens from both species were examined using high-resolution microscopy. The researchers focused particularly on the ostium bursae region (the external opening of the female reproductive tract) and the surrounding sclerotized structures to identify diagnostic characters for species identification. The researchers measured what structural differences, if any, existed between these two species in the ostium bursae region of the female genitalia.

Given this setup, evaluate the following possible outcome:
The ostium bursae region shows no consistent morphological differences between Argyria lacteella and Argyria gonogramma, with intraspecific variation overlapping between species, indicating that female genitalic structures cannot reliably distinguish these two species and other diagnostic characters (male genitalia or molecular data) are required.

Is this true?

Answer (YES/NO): NO